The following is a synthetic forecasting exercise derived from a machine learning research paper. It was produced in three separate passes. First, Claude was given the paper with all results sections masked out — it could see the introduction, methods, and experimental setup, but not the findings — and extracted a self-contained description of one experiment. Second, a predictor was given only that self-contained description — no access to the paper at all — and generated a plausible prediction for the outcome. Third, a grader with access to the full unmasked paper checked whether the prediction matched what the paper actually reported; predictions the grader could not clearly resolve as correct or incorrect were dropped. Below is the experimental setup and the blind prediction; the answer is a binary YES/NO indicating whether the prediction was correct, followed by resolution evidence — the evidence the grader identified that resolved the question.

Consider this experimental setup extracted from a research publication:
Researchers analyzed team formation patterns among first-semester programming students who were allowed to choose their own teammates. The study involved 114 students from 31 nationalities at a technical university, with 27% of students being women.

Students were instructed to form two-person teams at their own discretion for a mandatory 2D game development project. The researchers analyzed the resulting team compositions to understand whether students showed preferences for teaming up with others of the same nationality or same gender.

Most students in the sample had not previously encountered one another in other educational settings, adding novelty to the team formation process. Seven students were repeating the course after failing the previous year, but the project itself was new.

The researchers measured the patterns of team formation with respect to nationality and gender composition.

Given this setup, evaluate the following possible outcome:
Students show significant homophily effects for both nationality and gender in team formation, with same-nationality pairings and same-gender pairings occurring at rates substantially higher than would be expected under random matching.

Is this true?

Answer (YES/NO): NO